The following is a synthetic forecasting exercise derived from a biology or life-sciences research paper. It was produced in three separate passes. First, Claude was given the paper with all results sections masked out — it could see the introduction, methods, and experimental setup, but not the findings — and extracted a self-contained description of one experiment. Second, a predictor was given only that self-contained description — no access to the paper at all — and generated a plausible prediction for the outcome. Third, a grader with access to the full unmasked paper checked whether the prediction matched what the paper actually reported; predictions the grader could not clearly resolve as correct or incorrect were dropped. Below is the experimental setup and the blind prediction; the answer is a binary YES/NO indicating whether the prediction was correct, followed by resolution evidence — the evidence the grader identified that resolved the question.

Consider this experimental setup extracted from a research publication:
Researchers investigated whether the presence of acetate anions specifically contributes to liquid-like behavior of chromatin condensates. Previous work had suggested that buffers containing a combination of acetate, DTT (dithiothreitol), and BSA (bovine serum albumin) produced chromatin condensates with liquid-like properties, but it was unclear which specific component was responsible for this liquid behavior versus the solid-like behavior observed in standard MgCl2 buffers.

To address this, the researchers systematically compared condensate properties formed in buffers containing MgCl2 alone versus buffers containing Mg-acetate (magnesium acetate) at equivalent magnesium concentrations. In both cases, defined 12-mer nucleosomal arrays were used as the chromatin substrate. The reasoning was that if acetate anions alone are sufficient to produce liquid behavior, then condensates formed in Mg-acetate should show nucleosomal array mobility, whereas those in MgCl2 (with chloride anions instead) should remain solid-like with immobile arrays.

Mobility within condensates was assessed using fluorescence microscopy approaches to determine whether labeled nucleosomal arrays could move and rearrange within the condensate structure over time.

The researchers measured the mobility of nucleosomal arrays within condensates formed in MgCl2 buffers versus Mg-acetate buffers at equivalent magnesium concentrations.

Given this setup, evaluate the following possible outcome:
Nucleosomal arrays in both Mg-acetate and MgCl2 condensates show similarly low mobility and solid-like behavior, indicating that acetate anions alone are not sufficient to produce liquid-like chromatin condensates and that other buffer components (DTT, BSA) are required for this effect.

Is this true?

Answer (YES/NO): YES